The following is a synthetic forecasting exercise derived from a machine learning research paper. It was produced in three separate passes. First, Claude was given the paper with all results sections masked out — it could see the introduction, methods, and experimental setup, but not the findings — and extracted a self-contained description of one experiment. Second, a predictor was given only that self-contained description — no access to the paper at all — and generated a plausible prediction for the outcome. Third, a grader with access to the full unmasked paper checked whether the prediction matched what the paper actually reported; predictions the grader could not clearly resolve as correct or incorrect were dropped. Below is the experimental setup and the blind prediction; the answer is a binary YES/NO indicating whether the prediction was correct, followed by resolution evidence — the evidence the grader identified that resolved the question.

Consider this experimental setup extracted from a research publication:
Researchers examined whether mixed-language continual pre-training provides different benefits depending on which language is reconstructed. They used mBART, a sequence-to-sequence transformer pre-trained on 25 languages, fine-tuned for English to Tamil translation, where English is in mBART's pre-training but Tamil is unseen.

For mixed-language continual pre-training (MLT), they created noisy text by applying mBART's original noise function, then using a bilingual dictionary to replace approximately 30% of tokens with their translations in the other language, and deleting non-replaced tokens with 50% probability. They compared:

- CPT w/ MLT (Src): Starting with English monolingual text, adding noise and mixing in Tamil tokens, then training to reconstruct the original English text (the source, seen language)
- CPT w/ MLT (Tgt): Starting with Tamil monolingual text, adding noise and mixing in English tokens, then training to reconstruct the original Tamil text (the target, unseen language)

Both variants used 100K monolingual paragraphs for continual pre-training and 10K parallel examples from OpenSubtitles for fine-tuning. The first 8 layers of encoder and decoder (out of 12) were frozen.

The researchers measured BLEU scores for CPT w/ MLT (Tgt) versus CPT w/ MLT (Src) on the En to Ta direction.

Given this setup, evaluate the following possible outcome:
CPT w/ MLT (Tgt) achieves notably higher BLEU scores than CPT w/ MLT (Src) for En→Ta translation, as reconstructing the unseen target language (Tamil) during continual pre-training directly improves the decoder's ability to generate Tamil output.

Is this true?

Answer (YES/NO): NO